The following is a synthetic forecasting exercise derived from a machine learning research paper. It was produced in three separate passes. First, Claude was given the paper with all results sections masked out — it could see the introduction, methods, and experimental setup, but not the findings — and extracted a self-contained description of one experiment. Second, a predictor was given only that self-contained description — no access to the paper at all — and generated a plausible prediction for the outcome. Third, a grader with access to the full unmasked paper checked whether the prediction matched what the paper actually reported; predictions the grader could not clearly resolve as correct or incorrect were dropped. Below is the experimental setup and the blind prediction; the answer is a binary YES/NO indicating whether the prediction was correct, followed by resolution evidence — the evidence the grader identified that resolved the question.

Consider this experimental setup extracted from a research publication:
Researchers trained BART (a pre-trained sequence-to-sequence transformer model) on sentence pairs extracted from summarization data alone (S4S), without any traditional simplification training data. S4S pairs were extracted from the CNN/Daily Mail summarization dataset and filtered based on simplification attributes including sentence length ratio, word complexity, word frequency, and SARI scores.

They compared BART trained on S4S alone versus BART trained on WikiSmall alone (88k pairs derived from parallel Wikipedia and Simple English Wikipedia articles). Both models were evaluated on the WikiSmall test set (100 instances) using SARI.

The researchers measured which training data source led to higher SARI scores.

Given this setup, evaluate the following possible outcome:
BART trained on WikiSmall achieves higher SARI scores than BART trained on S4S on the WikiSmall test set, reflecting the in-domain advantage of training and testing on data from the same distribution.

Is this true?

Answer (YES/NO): YES